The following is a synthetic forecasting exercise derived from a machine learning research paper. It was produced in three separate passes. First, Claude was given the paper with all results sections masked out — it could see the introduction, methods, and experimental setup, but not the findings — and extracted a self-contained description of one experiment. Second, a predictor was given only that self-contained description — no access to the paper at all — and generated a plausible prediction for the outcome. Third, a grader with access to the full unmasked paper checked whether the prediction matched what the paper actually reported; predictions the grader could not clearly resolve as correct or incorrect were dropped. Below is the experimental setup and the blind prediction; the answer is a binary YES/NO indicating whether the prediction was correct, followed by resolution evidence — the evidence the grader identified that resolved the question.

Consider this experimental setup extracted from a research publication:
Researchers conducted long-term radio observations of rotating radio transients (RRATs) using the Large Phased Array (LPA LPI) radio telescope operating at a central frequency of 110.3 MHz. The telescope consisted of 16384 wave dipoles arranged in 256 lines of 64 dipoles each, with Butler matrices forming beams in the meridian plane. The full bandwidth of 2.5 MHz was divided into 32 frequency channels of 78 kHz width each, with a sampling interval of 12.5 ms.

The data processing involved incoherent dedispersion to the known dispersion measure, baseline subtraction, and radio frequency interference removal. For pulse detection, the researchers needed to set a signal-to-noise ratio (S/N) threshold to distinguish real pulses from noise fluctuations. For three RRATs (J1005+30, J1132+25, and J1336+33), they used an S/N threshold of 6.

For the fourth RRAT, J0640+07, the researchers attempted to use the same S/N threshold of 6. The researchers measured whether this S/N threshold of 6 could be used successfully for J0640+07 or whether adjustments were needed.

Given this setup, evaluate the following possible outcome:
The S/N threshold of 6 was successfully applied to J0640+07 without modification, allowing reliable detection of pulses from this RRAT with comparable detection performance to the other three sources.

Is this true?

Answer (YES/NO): NO